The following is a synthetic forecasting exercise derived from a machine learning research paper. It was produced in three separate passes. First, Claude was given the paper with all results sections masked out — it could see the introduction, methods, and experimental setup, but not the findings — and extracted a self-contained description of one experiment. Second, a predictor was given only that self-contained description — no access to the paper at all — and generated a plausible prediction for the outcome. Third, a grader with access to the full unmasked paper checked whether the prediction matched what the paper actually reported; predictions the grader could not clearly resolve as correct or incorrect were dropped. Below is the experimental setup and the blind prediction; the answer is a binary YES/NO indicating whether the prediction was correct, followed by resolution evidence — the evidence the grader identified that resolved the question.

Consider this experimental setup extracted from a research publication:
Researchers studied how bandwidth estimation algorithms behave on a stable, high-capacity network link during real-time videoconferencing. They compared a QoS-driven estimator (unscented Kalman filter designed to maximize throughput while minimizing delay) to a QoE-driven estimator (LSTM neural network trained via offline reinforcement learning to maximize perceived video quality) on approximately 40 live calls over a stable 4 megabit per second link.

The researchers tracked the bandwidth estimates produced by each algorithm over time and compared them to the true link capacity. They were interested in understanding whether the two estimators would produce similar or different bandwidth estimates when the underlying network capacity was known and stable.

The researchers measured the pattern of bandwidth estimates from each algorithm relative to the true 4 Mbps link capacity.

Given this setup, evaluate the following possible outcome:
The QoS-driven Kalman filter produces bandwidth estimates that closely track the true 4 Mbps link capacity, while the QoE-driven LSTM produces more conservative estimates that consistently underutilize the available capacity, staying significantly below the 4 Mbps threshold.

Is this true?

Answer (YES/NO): YES